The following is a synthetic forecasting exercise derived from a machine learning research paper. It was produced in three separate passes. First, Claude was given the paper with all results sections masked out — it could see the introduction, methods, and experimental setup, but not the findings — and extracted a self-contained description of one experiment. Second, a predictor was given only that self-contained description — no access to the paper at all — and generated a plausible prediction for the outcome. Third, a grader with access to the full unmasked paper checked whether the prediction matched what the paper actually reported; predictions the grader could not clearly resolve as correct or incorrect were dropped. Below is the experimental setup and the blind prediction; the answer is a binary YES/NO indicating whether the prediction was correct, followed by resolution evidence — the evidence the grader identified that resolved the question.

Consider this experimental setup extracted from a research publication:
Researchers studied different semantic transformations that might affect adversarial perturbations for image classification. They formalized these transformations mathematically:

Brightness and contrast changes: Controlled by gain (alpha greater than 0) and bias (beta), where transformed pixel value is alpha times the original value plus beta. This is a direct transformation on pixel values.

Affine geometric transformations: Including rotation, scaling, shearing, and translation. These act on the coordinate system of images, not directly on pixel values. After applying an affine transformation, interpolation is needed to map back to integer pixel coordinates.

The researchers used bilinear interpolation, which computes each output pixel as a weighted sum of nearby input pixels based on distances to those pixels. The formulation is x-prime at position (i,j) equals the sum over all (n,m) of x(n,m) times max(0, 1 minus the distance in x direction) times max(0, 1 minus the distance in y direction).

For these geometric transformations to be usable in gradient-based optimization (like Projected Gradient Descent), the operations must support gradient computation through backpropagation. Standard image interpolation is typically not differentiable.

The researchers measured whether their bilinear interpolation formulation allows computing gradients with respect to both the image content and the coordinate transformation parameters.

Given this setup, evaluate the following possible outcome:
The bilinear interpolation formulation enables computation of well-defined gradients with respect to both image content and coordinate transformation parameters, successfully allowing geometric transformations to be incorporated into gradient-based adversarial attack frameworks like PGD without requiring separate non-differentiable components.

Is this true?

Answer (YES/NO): YES